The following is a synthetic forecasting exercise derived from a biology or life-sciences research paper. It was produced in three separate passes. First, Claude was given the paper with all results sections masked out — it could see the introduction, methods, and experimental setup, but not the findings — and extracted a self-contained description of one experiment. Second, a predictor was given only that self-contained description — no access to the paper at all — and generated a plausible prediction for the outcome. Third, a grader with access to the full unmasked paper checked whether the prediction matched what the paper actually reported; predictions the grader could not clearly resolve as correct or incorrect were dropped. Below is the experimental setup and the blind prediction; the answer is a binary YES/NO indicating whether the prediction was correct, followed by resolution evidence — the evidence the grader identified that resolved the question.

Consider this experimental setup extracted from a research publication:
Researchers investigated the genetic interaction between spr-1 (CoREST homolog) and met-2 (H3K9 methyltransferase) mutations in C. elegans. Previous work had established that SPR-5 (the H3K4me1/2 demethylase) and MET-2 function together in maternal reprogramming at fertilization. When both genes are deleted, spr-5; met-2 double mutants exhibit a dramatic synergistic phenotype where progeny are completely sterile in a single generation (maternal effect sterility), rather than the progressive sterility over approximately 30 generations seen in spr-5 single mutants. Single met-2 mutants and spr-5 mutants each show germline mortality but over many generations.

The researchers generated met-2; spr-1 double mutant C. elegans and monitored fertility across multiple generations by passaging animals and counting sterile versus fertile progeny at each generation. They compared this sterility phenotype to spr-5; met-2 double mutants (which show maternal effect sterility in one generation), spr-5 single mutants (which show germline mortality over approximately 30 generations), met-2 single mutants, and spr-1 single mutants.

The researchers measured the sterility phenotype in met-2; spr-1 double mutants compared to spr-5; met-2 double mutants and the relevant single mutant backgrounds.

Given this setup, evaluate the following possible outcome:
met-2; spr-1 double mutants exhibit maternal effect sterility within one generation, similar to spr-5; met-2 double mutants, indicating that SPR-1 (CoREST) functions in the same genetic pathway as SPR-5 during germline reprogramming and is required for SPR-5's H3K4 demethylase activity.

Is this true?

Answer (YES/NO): NO